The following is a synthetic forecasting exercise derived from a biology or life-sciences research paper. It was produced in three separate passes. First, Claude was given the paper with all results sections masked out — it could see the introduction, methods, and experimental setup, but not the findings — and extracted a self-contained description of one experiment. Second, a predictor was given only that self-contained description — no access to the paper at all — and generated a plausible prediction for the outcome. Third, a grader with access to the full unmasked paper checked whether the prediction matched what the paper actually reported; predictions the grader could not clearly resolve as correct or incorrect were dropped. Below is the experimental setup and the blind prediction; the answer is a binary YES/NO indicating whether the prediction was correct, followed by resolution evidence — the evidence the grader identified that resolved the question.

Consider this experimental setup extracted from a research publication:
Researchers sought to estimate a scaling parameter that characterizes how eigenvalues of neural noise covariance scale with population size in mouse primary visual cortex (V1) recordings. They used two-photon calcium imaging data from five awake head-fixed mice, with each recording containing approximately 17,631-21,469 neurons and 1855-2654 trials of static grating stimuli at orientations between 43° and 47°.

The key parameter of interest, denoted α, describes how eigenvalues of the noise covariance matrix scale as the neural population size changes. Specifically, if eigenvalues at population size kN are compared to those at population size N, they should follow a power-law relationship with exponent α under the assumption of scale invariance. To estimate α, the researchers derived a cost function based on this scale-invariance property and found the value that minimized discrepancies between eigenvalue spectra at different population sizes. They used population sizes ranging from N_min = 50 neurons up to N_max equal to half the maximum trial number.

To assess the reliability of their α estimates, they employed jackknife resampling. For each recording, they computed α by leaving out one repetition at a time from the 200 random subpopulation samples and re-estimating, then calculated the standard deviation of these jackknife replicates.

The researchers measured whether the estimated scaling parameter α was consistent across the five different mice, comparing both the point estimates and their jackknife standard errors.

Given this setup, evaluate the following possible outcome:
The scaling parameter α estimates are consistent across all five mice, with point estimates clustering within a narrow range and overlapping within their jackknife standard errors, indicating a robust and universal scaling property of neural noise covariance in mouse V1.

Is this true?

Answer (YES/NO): YES